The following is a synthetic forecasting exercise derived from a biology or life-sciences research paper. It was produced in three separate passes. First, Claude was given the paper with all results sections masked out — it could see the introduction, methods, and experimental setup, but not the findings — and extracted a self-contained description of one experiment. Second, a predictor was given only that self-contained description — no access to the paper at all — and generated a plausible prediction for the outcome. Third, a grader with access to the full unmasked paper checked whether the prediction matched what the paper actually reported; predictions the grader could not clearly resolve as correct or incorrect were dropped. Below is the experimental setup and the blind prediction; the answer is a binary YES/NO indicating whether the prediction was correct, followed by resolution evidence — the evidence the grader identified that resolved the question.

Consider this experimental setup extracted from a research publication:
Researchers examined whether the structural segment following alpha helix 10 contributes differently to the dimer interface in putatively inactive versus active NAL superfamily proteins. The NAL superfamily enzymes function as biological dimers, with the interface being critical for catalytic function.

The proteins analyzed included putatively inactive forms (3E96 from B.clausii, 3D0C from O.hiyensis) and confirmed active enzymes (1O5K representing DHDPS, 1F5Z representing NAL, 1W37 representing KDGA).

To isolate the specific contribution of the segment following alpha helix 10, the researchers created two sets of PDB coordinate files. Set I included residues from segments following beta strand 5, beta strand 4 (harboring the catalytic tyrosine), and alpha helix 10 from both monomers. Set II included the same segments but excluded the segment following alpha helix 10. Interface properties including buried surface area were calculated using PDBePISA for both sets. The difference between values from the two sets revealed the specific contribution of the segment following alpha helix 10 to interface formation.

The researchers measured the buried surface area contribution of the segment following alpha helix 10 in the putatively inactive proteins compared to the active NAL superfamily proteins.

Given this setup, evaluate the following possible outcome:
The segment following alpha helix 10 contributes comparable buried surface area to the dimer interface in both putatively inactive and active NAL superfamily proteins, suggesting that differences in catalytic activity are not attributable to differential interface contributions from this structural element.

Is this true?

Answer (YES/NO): NO